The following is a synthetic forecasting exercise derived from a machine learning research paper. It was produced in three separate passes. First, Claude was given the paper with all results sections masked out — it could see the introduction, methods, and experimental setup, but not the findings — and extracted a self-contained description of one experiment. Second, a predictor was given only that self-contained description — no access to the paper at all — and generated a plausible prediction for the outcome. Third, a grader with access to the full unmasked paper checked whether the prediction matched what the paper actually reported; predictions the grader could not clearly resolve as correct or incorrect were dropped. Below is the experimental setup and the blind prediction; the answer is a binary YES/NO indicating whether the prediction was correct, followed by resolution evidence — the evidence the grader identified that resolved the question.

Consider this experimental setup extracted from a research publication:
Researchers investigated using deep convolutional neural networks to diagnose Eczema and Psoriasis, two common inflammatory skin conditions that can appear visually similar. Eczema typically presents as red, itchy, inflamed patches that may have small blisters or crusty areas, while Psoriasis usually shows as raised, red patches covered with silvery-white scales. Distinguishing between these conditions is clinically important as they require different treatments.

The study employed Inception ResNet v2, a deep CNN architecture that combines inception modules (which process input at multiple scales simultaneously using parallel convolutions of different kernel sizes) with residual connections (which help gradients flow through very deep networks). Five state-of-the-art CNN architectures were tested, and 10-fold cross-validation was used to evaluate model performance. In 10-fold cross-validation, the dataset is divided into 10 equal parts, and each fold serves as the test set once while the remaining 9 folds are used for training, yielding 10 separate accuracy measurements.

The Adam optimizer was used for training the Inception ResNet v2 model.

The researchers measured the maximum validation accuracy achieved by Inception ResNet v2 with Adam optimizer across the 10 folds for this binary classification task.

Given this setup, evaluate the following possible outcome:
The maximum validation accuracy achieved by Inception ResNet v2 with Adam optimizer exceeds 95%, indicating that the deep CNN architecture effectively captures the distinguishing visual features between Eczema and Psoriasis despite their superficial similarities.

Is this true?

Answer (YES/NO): YES